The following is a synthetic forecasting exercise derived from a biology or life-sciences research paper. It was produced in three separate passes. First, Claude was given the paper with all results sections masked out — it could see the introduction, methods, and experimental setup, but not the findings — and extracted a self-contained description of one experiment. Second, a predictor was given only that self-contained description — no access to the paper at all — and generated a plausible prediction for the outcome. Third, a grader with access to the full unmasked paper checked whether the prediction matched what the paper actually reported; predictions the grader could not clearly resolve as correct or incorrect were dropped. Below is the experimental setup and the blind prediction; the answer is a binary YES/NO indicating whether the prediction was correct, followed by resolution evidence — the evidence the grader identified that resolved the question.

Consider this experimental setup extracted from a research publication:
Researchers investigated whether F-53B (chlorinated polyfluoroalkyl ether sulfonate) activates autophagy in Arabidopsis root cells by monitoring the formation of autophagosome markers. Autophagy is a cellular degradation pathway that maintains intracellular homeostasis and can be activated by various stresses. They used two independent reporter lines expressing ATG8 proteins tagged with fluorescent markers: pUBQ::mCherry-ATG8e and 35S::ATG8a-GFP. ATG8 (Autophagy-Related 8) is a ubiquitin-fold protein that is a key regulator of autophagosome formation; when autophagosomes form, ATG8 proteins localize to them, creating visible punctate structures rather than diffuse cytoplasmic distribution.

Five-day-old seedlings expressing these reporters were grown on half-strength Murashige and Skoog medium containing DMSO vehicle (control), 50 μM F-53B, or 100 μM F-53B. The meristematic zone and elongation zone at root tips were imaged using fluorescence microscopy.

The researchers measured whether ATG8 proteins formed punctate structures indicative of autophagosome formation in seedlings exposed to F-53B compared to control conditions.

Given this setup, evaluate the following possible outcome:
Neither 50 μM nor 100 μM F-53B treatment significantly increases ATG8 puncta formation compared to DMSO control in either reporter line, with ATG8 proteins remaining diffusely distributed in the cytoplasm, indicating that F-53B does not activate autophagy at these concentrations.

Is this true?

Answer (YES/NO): NO